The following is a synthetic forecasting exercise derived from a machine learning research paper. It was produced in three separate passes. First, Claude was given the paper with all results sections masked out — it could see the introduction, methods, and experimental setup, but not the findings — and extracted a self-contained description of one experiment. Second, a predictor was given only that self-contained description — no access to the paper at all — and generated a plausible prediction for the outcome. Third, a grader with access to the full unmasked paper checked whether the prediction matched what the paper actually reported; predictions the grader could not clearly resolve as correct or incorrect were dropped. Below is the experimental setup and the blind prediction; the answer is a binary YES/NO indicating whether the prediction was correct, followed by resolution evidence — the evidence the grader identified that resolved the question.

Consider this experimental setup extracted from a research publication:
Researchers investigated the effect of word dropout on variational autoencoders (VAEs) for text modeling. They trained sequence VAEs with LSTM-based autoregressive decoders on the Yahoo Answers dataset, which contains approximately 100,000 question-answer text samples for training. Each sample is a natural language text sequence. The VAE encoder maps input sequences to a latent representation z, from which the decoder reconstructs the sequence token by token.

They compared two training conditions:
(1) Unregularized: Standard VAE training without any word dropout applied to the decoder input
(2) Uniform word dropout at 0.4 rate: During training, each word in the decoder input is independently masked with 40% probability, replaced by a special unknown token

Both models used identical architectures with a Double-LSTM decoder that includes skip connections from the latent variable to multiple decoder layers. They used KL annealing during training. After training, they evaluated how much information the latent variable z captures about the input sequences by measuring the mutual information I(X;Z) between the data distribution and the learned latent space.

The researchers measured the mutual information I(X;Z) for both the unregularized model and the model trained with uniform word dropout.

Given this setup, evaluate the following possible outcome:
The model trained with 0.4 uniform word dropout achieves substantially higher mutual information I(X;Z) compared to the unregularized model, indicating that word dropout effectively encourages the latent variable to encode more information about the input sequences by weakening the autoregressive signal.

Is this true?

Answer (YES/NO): YES